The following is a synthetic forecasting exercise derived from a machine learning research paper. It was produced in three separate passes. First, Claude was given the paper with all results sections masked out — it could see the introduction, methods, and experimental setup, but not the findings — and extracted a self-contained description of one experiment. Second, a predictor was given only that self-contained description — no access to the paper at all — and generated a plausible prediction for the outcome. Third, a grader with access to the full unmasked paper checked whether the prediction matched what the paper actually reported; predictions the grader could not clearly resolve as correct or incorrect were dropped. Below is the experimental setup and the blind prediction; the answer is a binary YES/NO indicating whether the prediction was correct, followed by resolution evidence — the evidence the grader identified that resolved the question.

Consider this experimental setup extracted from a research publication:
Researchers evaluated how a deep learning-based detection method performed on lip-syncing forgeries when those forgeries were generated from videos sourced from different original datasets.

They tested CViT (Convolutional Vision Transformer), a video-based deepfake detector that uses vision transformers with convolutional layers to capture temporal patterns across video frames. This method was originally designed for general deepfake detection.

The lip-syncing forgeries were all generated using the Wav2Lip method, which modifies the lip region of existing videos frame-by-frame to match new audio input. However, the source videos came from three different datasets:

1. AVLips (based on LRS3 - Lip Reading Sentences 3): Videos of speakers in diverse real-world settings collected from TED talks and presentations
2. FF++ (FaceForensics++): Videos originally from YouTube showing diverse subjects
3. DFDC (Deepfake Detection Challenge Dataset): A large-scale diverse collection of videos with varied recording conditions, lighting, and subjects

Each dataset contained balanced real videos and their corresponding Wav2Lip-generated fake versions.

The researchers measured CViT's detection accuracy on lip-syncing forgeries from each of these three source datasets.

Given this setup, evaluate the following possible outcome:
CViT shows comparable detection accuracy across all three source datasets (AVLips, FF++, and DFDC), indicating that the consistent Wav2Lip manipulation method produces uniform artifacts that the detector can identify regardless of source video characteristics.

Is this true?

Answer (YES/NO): NO